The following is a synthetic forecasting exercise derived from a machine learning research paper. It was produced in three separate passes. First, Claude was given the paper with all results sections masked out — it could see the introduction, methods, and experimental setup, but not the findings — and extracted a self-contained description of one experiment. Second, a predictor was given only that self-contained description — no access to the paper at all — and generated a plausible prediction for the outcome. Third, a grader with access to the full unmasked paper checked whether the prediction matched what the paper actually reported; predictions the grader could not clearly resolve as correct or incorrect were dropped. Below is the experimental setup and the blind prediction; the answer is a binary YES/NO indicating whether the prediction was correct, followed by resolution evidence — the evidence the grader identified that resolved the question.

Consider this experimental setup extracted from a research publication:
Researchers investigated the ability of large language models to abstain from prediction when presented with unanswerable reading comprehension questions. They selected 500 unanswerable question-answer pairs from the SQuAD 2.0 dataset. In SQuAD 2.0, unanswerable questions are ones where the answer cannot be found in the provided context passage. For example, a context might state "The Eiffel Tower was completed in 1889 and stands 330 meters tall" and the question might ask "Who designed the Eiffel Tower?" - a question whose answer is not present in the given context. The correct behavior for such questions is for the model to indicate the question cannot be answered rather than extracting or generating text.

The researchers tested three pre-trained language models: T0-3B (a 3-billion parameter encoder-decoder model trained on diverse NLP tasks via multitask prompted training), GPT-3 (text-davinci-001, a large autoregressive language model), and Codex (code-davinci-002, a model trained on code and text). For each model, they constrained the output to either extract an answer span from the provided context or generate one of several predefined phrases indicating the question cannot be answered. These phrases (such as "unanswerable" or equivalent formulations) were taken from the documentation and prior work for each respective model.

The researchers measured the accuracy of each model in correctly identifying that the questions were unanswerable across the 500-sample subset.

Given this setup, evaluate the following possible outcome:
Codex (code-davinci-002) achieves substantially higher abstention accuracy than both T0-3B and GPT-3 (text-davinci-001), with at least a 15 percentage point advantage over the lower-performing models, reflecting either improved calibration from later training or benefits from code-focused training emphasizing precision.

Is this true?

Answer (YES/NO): NO